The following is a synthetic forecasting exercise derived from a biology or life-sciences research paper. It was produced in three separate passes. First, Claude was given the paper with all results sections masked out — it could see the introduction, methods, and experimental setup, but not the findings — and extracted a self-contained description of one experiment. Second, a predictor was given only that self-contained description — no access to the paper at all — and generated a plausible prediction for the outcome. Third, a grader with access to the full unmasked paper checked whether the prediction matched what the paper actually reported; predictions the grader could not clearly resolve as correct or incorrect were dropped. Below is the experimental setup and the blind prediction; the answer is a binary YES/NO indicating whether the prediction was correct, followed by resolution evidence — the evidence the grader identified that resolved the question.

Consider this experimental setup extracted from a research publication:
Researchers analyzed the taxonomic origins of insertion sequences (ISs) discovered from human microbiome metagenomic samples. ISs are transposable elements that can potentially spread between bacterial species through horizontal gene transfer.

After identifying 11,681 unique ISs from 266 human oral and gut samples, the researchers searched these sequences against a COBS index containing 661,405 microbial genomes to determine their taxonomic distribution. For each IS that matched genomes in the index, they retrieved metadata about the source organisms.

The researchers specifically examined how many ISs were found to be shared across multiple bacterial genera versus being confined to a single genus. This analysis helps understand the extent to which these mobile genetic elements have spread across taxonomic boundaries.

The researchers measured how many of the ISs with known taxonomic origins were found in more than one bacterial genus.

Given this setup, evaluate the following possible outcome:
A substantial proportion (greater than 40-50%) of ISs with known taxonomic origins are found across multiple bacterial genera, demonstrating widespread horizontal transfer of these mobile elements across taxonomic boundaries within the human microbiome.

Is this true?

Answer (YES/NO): NO